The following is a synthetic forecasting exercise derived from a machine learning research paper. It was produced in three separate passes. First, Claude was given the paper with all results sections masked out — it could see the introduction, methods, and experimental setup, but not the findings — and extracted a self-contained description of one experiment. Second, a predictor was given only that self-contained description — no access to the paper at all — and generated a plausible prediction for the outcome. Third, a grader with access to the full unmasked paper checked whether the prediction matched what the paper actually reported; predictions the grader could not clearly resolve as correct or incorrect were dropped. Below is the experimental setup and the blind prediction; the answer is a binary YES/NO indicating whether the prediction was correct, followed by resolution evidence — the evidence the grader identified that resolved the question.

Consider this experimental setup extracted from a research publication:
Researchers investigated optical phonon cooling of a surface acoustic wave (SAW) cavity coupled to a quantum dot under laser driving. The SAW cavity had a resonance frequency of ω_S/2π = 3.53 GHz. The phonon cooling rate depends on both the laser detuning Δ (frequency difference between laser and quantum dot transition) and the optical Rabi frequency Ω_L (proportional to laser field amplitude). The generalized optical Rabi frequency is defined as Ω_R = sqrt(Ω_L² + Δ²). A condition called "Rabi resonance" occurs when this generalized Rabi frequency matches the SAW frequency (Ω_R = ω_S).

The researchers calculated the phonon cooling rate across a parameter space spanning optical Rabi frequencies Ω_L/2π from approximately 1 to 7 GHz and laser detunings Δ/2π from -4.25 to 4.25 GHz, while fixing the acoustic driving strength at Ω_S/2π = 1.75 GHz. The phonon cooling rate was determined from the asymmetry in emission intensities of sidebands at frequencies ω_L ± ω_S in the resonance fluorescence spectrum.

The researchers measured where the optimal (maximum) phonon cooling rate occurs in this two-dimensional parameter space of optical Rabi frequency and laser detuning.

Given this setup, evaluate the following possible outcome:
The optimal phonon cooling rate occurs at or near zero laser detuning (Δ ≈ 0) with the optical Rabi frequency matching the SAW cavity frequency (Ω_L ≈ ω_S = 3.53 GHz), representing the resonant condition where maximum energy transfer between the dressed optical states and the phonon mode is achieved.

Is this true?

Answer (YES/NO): NO